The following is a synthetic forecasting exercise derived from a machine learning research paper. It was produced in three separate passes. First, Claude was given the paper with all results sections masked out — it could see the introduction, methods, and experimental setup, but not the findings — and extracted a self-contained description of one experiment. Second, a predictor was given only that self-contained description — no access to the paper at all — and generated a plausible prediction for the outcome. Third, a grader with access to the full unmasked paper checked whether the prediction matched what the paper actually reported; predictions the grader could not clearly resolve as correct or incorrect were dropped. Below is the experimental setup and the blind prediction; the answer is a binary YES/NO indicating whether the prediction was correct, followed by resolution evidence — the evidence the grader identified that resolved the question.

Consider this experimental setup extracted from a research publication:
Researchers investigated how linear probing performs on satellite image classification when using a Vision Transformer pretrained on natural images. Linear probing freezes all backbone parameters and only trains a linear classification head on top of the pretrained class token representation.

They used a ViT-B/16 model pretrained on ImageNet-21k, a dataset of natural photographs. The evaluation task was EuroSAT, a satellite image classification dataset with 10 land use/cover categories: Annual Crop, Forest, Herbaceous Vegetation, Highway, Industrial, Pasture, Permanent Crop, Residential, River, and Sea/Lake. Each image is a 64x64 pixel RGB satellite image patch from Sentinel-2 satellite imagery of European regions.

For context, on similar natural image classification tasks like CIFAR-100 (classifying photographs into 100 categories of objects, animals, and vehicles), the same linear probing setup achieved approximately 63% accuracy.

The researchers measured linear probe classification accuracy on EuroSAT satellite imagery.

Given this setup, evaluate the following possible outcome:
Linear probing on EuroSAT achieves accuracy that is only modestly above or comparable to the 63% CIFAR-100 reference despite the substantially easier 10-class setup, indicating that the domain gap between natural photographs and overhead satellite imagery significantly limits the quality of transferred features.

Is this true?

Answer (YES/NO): NO